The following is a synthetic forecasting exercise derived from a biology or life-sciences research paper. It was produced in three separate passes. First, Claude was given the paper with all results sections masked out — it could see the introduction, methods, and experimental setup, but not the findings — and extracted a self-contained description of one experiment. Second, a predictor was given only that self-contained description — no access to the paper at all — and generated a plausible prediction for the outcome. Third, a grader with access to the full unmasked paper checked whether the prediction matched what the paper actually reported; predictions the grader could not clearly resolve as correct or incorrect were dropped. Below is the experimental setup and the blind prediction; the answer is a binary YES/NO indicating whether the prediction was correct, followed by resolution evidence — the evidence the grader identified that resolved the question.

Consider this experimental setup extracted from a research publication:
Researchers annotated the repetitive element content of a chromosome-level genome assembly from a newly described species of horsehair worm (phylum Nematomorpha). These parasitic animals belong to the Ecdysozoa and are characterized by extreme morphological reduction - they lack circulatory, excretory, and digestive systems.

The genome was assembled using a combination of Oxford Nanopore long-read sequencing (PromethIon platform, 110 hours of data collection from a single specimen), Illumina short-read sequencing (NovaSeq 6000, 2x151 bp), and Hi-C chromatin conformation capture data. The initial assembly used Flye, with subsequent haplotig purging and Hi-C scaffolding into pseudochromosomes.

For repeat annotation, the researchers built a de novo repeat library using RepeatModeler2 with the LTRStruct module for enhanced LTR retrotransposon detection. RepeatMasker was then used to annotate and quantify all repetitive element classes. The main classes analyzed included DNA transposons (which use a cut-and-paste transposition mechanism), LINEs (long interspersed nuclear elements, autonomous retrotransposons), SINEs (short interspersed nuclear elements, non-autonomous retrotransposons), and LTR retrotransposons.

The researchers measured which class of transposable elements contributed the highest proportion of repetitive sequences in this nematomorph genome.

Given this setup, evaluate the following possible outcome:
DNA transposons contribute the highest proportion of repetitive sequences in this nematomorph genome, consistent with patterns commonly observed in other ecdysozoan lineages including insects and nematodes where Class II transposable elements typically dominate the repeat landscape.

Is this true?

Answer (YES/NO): YES